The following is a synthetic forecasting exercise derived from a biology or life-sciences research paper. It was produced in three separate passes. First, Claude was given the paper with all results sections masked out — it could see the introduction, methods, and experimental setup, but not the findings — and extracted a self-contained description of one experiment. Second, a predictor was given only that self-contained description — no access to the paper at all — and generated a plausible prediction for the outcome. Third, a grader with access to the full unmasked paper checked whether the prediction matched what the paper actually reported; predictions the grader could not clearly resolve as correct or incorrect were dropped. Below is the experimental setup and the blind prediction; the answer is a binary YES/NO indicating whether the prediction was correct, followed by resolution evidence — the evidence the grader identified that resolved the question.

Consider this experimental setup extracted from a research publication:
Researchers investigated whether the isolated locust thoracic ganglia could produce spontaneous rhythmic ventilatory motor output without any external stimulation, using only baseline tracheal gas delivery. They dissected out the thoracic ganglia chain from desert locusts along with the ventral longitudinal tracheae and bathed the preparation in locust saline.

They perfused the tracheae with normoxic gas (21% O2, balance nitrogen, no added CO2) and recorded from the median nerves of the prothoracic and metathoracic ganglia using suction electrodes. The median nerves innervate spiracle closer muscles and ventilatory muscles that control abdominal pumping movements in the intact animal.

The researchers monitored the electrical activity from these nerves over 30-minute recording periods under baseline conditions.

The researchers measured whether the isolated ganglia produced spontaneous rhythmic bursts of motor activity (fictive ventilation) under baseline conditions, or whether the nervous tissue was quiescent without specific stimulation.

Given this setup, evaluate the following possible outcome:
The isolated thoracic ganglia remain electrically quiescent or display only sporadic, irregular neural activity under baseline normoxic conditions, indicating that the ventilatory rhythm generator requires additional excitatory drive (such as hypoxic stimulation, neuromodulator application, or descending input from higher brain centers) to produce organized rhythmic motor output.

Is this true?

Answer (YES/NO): NO